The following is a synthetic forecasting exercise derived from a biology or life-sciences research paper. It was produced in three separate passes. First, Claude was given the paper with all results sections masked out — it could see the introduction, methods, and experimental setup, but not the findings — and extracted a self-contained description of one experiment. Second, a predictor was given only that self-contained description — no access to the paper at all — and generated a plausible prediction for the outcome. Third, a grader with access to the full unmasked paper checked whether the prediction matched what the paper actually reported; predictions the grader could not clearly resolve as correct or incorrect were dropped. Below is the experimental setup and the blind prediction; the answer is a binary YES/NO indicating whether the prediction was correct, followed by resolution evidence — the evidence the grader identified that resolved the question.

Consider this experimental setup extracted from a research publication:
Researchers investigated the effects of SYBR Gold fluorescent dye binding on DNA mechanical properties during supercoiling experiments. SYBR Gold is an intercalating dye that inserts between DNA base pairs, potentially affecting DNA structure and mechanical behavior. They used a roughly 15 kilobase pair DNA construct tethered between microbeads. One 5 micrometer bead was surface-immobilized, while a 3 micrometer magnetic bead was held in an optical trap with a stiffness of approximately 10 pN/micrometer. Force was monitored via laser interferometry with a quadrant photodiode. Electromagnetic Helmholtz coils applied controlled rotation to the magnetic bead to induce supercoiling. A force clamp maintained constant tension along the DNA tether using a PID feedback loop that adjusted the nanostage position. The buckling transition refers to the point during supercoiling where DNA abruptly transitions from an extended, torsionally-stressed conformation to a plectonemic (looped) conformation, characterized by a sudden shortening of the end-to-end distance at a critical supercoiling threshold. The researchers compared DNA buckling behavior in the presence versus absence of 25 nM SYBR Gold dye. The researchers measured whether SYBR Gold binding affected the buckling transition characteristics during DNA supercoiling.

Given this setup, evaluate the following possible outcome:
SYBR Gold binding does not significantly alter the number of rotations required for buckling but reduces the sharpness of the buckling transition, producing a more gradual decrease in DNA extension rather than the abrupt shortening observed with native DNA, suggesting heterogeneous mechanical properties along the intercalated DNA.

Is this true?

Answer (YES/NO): NO